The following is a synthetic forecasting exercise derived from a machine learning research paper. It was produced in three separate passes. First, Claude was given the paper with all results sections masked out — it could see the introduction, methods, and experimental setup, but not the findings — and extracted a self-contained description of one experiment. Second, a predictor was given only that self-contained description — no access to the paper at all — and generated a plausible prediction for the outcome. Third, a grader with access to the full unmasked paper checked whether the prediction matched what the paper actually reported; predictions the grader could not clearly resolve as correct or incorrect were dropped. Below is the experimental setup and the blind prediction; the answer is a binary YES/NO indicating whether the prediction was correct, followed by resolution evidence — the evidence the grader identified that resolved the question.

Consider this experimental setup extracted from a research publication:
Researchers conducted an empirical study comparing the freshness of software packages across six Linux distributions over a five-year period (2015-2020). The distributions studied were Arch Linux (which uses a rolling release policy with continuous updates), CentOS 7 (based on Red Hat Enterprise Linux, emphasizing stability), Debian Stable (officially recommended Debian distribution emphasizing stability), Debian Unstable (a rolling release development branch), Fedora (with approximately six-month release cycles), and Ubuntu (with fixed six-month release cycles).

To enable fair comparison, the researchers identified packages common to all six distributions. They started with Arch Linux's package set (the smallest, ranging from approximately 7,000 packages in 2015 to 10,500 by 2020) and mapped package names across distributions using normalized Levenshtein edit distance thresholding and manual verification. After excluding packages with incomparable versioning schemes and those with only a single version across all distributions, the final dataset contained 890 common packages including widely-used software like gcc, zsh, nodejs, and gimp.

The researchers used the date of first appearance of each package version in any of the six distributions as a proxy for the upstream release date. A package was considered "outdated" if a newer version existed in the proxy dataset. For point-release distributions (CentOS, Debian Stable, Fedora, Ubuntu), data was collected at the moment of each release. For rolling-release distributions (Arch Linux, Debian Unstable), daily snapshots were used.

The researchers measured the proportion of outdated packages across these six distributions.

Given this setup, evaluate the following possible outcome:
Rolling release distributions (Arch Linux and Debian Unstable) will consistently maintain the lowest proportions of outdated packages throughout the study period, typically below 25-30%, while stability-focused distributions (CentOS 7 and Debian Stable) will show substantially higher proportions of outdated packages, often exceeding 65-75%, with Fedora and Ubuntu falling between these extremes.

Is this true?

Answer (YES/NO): NO